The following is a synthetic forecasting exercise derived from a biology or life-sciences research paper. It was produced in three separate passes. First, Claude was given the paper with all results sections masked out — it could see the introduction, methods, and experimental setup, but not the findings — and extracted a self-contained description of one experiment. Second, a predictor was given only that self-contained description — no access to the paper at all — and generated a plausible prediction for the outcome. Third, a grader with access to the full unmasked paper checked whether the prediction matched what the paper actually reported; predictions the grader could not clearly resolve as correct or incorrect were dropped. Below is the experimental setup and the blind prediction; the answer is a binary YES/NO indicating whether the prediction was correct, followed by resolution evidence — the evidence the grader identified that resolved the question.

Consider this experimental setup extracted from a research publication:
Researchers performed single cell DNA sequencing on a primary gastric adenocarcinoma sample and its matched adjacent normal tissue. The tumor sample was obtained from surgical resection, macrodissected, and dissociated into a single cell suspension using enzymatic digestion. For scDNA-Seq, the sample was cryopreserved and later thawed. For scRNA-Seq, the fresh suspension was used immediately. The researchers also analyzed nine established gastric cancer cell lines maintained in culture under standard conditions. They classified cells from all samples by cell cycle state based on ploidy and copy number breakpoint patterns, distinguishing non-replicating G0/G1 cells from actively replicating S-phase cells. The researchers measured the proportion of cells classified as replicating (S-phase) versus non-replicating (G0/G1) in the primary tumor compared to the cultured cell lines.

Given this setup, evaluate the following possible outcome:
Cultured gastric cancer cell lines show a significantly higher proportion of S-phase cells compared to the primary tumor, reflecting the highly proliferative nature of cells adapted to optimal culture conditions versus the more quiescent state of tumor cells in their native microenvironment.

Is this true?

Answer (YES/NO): NO